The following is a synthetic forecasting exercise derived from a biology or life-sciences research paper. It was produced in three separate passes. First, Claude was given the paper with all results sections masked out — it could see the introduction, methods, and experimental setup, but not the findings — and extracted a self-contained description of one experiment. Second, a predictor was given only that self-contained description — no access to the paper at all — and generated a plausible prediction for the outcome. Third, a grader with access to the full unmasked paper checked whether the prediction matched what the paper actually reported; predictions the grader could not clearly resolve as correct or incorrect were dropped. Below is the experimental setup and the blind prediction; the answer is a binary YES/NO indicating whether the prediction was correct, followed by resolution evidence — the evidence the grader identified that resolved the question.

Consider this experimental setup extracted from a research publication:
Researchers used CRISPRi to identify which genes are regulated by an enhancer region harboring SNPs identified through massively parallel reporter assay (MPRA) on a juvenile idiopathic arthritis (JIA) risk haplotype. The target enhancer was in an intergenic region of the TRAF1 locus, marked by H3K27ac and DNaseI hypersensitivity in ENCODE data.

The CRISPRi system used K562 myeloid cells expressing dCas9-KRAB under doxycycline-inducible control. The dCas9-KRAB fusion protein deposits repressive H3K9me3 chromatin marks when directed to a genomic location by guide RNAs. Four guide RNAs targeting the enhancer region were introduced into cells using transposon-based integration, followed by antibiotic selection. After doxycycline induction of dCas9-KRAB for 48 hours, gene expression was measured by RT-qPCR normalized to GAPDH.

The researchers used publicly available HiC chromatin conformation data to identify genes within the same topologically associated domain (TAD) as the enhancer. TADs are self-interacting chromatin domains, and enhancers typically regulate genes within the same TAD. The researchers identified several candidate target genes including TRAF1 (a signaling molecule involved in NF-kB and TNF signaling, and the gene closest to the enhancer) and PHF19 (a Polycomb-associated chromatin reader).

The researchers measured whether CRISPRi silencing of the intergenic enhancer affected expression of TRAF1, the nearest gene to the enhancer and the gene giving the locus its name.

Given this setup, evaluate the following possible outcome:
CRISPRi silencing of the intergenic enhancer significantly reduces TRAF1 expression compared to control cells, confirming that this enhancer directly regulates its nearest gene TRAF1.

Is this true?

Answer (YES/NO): NO